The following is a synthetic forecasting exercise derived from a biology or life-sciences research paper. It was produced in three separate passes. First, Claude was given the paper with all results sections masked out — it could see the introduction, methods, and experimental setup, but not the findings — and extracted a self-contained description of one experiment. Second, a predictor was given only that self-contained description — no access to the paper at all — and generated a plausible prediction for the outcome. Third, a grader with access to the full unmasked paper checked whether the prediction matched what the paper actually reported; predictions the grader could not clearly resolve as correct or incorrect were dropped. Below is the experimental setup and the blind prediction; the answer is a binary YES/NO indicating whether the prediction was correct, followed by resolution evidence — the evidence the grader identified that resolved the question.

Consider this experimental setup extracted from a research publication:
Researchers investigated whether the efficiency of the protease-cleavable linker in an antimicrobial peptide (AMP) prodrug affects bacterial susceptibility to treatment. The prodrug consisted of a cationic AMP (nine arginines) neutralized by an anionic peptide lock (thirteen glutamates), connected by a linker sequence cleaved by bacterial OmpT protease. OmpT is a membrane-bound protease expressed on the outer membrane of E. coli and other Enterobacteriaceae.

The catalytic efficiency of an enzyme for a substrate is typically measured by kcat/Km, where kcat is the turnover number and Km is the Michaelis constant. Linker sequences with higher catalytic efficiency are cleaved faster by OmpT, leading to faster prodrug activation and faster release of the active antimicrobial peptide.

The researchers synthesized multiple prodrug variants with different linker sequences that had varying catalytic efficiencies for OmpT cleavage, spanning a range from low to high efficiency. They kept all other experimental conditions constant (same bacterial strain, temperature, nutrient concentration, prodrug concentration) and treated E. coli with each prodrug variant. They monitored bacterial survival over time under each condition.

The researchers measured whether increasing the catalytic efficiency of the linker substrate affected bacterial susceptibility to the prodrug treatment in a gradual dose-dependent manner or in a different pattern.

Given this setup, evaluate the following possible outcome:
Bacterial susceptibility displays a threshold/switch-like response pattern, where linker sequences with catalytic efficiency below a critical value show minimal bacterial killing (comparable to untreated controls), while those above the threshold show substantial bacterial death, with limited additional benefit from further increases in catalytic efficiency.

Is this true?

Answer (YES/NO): YES